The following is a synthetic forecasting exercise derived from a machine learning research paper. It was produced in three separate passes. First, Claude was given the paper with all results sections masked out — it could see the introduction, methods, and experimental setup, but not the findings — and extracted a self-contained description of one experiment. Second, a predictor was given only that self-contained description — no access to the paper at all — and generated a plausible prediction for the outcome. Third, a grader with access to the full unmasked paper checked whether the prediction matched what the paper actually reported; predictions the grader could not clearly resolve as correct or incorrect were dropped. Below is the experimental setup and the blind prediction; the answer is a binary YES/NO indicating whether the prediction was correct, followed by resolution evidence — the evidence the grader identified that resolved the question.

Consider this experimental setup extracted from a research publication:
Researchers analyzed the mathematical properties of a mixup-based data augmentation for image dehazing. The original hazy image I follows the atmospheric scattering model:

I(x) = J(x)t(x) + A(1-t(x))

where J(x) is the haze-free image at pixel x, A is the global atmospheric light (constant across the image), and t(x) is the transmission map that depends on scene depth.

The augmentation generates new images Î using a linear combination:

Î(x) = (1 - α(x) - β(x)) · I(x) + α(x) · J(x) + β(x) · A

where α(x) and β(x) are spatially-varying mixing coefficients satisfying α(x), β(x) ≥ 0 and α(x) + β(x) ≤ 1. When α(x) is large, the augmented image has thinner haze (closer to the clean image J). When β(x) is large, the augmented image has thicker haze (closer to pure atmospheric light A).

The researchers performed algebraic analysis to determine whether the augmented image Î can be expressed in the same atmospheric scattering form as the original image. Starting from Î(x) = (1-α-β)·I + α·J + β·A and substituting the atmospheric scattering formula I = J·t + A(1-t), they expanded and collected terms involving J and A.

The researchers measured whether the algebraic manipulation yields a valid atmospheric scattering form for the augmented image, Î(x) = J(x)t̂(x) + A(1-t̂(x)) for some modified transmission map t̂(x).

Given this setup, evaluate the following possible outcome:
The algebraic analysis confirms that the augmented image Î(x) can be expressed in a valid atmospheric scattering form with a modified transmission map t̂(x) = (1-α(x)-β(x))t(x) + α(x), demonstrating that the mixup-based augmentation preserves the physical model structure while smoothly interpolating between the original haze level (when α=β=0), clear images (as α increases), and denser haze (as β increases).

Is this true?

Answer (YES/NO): YES